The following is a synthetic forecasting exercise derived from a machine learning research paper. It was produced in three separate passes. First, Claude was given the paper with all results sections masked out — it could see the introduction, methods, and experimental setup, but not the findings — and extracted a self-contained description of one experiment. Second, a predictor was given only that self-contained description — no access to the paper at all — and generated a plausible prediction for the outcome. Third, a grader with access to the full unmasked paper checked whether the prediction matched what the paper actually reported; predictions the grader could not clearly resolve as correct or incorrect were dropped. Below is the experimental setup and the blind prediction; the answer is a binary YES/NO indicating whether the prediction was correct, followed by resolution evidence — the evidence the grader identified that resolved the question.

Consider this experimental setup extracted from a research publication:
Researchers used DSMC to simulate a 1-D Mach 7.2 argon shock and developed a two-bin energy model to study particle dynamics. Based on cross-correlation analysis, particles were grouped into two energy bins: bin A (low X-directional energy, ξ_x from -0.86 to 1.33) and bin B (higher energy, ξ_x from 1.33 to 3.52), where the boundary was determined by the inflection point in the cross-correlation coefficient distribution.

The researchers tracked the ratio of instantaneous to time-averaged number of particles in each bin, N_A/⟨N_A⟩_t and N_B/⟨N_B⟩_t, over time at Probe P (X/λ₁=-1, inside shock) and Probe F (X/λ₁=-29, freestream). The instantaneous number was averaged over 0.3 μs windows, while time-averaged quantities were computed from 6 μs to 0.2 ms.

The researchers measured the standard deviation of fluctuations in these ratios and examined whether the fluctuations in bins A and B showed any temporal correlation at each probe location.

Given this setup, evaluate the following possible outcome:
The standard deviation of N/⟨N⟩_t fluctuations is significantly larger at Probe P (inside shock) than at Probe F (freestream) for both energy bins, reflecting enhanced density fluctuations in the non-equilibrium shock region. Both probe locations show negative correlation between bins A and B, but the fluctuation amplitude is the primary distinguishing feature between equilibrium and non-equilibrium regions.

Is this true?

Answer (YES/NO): NO